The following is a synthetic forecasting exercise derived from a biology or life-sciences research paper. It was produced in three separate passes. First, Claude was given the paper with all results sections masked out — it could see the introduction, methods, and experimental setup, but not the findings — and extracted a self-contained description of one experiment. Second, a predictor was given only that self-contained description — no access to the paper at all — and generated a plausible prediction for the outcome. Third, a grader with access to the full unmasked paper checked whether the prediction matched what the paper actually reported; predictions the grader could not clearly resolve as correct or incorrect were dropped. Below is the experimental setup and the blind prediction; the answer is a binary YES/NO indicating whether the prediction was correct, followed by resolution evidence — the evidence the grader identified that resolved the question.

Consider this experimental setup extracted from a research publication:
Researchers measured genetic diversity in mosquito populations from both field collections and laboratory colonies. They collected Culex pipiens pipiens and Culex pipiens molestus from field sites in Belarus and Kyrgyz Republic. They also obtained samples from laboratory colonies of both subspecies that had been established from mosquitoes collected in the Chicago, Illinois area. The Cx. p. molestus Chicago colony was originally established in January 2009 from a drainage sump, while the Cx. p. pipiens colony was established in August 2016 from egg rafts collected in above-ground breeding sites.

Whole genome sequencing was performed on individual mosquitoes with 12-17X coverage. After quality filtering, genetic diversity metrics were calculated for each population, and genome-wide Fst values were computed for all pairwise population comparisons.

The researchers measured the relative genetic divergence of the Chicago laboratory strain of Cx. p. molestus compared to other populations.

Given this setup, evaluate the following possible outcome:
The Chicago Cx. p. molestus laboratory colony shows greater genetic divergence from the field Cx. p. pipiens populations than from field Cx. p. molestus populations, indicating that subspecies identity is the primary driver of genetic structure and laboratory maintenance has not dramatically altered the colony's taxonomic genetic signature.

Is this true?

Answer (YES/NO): YES